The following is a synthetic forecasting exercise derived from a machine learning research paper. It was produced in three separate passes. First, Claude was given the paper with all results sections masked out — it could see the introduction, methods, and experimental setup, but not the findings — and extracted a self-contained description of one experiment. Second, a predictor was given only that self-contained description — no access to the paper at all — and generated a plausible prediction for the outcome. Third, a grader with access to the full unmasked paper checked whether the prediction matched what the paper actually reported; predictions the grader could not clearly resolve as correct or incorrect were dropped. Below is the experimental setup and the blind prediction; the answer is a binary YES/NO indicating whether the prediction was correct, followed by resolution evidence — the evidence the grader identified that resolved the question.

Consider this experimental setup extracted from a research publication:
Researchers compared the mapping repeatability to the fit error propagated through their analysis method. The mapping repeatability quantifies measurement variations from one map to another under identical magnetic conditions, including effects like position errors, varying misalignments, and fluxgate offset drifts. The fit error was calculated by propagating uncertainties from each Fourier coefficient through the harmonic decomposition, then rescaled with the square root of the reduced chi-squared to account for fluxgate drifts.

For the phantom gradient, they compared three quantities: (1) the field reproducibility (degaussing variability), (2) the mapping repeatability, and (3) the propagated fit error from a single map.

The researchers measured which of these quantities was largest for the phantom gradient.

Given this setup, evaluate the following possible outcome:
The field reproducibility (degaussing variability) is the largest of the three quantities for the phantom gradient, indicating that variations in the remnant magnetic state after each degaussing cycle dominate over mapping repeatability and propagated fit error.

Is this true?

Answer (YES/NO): YES